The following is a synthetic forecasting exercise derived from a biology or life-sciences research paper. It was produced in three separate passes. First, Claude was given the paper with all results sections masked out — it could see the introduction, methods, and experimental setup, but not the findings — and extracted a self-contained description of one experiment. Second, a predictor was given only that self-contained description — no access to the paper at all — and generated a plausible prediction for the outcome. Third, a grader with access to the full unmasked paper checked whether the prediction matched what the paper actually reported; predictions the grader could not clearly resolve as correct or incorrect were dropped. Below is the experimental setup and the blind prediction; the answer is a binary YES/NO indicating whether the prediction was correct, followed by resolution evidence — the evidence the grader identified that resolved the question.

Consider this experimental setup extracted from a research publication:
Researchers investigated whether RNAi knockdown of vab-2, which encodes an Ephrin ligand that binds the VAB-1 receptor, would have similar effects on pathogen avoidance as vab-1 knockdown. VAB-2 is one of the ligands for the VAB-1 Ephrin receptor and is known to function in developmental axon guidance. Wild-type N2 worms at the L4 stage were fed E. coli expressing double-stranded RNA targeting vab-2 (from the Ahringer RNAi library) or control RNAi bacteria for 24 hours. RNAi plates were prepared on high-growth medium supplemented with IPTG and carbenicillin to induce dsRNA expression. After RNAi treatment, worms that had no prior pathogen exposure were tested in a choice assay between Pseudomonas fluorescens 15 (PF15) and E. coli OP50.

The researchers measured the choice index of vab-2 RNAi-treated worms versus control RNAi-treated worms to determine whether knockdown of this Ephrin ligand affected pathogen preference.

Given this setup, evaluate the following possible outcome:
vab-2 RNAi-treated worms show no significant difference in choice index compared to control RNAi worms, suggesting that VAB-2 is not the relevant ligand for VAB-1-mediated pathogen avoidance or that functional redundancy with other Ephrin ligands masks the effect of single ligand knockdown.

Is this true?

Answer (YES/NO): NO